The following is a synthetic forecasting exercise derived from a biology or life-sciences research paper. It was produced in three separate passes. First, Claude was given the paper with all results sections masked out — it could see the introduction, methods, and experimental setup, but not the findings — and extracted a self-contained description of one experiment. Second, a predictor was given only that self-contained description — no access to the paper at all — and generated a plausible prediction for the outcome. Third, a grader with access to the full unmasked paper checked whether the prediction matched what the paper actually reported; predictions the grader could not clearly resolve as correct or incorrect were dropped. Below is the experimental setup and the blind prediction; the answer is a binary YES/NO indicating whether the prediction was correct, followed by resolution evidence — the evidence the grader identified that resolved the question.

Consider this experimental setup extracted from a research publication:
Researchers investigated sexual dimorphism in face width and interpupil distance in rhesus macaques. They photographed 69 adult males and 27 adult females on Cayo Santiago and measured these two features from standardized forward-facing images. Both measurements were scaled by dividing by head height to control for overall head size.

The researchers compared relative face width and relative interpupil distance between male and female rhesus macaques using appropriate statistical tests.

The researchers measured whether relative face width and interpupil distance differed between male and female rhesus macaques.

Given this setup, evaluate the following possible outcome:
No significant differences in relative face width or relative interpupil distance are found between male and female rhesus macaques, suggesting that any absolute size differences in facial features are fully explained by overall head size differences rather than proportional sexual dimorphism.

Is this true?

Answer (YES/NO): YES